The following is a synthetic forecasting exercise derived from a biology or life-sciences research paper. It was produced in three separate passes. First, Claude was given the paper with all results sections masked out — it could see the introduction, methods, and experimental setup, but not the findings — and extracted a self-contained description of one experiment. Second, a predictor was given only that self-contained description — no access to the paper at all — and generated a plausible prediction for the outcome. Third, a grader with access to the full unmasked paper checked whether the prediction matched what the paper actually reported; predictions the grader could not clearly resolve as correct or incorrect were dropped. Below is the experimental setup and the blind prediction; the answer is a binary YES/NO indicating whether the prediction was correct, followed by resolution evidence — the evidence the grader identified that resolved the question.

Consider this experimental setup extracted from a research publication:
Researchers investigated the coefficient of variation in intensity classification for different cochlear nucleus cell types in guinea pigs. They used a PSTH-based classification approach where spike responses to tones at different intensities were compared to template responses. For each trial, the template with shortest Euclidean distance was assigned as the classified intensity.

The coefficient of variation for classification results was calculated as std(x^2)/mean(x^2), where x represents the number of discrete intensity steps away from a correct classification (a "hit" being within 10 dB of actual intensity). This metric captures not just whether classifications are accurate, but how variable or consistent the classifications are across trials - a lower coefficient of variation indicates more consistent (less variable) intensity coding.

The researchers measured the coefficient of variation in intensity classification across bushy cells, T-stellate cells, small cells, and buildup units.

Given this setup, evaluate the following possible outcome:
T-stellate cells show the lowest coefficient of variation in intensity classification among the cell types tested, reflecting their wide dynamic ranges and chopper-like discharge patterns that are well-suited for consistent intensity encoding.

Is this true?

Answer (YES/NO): NO